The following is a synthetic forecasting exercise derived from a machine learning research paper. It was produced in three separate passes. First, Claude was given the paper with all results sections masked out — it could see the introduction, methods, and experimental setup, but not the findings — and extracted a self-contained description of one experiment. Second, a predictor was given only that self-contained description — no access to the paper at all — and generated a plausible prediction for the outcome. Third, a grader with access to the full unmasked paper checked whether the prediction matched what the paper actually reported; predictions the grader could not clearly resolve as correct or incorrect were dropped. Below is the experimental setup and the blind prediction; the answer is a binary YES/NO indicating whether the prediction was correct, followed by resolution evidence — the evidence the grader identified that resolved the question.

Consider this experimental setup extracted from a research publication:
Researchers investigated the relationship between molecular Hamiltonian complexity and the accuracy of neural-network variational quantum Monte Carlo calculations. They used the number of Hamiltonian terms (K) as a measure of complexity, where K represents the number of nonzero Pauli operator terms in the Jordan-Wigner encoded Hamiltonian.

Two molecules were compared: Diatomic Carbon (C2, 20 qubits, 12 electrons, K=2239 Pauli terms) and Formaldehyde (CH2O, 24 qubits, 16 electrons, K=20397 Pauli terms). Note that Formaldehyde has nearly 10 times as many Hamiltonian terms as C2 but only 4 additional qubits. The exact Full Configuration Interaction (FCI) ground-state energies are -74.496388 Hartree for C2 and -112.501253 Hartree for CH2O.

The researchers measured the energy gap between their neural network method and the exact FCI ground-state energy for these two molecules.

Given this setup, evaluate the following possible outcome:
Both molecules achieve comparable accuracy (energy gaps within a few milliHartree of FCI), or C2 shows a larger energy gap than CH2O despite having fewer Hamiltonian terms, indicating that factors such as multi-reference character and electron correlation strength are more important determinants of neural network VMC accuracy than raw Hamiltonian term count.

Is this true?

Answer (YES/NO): YES